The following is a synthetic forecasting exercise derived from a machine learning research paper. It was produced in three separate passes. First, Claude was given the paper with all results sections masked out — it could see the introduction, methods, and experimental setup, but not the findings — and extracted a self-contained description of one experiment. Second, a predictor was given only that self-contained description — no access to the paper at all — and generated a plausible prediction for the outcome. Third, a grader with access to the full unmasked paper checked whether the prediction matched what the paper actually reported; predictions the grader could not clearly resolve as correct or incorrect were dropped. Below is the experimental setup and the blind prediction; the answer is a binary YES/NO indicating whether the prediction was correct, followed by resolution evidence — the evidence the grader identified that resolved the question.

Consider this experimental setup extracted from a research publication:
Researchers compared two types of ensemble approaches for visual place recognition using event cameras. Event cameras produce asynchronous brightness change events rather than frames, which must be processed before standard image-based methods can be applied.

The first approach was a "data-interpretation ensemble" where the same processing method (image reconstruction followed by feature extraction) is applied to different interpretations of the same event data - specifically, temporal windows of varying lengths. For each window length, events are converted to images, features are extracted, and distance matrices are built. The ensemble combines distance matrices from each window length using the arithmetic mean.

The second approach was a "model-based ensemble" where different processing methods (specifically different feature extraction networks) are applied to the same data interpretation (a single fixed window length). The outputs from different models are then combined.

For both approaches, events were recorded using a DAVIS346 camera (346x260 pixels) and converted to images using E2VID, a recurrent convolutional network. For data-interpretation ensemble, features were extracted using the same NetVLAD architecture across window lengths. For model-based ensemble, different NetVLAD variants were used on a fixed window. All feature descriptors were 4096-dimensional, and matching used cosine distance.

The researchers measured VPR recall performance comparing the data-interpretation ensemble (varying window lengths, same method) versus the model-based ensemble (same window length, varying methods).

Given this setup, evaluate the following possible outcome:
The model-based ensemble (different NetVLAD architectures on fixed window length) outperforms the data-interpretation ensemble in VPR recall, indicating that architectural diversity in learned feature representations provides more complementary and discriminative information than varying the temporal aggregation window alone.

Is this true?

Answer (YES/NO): NO